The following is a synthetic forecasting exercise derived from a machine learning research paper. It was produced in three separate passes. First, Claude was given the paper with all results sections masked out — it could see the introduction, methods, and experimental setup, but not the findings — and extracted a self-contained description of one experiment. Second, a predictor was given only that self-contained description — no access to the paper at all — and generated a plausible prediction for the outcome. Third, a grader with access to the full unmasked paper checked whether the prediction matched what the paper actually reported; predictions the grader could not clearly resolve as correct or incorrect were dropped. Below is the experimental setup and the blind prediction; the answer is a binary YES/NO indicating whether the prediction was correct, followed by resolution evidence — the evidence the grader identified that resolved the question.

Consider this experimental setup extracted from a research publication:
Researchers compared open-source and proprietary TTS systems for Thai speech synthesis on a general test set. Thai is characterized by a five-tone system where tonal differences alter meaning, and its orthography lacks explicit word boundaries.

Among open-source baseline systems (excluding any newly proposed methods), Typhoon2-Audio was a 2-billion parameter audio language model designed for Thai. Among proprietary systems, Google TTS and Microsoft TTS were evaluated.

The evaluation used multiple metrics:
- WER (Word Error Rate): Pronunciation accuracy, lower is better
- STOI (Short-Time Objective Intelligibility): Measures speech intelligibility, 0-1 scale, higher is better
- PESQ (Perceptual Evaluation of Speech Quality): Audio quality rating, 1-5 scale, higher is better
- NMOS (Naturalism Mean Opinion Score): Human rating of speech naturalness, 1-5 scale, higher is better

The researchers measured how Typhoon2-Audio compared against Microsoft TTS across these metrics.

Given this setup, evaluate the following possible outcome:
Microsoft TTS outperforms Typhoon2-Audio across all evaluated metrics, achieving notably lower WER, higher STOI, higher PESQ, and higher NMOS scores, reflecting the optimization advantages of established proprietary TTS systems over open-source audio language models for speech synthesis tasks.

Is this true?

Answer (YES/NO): NO